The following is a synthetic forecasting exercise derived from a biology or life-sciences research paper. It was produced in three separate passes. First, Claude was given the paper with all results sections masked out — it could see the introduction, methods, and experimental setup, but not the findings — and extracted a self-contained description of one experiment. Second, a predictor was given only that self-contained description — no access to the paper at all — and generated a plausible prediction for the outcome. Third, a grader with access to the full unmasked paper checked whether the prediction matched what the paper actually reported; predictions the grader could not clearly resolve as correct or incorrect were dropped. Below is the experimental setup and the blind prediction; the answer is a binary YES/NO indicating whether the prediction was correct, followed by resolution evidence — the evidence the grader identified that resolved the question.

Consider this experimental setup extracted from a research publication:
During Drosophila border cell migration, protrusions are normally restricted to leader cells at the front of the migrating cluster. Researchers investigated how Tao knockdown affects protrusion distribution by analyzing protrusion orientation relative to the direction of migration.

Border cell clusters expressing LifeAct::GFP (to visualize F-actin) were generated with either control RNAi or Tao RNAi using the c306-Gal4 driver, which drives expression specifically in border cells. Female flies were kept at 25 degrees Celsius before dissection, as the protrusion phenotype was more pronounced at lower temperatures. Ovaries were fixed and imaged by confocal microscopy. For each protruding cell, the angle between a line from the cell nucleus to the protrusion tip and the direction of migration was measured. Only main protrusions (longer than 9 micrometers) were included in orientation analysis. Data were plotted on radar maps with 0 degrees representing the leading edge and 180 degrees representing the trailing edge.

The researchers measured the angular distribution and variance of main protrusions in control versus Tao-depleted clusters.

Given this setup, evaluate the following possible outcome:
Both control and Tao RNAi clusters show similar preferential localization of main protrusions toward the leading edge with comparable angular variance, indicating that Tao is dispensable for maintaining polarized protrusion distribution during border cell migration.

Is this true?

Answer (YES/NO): NO